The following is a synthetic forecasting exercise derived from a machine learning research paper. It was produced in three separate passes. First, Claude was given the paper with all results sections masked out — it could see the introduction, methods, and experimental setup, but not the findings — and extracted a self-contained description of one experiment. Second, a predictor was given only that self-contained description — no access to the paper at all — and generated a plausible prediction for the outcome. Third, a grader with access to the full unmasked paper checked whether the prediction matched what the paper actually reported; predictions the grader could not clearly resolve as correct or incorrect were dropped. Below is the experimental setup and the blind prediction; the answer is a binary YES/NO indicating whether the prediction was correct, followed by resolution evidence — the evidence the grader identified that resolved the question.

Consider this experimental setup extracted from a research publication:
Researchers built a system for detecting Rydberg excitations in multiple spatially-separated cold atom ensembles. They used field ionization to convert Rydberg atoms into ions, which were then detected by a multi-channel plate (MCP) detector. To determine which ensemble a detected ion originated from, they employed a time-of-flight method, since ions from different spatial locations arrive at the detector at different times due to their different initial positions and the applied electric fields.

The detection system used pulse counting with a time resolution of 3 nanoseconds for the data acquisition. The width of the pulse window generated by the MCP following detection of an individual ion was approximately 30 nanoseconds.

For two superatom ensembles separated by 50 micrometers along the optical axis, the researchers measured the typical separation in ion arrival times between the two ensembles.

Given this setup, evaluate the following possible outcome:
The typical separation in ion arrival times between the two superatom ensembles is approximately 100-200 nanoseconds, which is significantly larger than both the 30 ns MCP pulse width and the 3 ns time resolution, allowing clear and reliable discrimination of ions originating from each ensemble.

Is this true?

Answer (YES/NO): NO